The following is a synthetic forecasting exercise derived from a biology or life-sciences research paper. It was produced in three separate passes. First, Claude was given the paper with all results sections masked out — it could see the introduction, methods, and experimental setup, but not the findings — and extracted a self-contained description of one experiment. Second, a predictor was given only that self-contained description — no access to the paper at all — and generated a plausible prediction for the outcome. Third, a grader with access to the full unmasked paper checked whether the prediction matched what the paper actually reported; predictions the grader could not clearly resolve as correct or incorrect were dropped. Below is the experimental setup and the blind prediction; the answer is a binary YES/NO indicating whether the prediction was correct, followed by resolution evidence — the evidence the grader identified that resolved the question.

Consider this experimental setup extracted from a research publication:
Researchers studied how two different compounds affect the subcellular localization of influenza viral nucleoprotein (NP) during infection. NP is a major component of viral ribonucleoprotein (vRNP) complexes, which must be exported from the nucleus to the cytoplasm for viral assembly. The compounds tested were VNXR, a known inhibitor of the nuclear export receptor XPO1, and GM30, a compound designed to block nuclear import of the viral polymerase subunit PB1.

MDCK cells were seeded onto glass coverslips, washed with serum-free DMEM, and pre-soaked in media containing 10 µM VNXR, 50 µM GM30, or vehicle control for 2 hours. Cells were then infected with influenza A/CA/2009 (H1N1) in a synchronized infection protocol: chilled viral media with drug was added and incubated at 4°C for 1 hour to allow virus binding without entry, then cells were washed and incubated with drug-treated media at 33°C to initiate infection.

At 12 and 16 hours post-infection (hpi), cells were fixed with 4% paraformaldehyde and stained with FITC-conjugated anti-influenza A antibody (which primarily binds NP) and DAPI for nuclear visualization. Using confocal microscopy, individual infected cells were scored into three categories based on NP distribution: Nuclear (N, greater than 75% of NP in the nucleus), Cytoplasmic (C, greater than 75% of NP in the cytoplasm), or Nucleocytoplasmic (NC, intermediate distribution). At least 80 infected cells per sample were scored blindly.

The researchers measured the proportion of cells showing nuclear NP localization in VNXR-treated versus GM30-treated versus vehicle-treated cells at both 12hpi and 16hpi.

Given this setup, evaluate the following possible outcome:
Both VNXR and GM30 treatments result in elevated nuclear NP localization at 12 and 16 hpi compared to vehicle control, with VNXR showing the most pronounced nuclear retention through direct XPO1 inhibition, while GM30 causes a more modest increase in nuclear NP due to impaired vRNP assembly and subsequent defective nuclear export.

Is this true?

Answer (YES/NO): YES